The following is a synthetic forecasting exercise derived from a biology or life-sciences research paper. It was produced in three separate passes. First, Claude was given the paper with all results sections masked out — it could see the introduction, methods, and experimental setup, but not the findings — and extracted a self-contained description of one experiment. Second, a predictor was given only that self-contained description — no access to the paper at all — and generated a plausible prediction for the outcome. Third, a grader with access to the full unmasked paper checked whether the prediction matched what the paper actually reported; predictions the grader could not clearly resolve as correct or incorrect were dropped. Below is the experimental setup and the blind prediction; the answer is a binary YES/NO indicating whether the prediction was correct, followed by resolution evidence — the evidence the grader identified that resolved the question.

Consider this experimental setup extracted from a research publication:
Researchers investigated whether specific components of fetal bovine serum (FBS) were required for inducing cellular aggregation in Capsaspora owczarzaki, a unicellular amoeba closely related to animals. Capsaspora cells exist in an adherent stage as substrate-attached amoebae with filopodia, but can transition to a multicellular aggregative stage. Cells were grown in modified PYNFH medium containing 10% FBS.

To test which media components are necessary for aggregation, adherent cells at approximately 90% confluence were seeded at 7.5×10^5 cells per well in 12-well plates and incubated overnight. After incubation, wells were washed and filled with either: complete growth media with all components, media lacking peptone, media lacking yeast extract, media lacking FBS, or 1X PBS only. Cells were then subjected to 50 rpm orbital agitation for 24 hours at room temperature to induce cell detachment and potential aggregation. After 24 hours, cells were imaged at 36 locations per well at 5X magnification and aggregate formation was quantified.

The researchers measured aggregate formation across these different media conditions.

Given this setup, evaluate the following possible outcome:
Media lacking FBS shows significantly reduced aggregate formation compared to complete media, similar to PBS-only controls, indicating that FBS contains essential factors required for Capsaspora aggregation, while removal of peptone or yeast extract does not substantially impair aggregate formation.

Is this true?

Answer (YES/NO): YES